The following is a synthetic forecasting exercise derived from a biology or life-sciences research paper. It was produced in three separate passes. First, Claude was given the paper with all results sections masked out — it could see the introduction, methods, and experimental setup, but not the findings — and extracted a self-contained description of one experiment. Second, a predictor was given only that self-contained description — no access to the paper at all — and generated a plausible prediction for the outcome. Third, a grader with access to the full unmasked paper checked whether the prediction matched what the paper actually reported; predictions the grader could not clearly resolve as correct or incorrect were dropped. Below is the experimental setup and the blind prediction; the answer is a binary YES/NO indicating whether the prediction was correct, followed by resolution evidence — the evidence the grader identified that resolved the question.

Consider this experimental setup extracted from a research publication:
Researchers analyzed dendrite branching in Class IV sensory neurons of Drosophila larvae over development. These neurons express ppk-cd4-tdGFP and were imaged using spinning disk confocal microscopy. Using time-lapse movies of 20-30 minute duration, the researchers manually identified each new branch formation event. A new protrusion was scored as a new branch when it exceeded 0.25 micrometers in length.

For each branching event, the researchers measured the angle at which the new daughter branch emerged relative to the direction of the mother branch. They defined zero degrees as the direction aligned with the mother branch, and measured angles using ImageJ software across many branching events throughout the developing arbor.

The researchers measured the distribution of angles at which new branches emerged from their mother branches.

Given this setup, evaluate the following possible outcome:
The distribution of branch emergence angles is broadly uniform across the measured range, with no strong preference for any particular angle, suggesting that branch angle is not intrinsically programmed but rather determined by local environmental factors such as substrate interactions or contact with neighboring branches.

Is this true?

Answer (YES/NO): NO